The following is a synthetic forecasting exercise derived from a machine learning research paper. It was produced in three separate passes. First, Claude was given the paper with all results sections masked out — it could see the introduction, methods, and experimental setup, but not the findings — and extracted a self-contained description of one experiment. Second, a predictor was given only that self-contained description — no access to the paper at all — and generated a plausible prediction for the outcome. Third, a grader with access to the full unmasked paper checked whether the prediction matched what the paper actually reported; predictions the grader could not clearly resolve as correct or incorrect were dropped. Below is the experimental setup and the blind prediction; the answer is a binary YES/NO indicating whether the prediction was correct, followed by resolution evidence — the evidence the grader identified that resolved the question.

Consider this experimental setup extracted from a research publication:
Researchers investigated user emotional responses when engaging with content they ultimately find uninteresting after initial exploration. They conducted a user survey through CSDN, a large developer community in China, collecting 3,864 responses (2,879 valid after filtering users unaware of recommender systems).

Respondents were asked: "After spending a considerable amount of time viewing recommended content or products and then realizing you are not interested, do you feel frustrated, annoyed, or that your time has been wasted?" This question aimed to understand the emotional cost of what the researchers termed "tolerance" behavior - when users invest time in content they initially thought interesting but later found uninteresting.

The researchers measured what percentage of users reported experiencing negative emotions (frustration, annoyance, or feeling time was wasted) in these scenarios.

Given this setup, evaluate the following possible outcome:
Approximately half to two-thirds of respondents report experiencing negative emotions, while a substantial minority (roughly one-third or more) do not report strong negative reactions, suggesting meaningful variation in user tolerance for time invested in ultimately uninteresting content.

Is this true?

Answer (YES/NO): YES